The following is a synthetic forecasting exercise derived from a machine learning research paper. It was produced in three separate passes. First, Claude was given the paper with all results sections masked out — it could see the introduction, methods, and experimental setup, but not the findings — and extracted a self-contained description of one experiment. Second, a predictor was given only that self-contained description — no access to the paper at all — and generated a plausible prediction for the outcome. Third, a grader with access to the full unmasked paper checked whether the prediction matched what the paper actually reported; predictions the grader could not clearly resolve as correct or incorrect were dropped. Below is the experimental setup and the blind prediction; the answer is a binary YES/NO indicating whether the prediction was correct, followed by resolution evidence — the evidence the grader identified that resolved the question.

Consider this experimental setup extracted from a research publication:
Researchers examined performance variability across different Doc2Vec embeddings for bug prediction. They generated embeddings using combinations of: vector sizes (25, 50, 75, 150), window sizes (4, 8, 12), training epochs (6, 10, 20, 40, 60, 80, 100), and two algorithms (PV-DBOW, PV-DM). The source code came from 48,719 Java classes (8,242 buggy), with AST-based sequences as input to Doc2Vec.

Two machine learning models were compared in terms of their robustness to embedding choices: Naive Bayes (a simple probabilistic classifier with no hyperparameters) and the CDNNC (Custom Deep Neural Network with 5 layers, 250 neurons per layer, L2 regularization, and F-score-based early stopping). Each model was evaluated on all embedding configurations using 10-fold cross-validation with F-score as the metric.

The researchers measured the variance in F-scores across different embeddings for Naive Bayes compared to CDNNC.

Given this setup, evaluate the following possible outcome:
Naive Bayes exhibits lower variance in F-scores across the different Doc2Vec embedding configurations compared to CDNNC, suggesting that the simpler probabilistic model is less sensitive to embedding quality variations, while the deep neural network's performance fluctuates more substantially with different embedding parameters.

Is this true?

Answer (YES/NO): NO